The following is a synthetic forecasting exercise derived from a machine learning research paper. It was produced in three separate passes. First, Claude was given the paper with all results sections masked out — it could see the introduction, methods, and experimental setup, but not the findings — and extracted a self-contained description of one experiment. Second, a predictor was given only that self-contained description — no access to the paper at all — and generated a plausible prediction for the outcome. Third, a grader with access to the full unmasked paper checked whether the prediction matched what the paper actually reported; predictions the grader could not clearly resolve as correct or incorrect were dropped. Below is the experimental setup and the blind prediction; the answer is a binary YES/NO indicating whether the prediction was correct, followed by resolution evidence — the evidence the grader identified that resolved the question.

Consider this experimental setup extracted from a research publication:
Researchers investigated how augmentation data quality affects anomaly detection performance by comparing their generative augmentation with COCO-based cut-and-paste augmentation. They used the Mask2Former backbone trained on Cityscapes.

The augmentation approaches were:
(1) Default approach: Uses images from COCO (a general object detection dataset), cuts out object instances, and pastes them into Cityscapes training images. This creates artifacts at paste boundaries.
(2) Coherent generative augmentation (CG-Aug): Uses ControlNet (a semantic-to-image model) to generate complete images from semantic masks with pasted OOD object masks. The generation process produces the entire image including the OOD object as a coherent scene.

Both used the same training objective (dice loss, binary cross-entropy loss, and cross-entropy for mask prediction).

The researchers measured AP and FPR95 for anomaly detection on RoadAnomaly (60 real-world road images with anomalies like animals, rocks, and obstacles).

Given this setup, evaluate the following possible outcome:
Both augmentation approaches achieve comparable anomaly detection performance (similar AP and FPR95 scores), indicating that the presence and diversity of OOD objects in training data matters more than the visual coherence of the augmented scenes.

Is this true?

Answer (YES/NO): NO